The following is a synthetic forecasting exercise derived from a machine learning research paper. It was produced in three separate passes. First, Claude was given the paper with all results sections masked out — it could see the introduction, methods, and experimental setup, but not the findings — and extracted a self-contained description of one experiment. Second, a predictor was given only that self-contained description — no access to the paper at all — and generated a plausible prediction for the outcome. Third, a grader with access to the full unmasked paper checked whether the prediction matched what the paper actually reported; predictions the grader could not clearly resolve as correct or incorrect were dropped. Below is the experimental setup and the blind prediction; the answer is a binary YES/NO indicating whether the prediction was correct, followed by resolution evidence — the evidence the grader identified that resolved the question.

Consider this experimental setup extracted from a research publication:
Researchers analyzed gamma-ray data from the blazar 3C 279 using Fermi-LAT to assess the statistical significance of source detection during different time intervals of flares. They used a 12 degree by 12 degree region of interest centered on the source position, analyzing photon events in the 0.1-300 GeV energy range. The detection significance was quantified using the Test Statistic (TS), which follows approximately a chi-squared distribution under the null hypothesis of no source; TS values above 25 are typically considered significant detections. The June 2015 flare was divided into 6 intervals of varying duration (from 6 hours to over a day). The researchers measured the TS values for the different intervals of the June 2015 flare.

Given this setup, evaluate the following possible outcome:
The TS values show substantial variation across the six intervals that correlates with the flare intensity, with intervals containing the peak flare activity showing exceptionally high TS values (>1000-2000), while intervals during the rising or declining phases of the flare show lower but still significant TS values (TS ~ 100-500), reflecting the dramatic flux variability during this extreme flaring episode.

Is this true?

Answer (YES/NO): NO